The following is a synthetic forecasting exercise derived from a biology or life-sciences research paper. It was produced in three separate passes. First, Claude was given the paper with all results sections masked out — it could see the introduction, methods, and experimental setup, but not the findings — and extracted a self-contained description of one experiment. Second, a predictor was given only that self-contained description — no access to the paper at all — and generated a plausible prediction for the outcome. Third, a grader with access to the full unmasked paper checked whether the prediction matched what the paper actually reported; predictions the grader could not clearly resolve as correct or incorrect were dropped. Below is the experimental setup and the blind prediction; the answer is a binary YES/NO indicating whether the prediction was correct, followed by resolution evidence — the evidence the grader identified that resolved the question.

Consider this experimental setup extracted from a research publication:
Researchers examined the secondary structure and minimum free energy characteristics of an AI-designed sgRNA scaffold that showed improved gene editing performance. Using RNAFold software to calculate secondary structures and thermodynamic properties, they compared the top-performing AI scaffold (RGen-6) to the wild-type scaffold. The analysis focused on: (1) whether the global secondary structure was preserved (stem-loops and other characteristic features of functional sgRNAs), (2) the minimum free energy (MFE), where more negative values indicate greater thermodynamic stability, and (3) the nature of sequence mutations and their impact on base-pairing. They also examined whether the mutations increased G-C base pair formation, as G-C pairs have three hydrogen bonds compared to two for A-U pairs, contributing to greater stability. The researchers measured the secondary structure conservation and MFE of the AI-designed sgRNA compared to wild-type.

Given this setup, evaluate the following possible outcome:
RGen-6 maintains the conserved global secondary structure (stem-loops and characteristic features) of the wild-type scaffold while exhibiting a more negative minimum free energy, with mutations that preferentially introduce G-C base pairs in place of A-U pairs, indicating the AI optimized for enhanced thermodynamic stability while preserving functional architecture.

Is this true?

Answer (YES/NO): YES